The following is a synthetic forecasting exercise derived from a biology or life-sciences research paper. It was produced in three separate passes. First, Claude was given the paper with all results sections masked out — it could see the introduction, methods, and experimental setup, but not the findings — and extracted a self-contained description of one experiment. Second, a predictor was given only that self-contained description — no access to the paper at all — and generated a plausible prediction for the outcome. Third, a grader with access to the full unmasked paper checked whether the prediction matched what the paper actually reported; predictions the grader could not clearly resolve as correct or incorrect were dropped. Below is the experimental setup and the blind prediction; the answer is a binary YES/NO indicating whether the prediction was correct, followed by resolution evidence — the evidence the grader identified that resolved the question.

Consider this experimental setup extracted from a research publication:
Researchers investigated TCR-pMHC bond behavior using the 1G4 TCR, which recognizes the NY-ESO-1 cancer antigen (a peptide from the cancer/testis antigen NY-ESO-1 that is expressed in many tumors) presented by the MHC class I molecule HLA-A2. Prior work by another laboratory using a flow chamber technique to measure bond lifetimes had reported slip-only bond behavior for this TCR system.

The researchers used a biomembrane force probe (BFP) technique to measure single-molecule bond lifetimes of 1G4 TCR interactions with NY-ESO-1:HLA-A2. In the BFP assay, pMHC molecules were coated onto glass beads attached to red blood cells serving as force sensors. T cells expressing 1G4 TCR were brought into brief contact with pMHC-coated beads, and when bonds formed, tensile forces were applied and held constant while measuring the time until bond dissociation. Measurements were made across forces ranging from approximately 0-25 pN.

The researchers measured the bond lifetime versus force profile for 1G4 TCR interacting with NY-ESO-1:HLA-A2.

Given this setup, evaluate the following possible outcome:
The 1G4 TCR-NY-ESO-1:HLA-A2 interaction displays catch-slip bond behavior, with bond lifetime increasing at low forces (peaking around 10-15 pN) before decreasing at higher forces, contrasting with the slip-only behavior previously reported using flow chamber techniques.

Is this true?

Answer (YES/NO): YES